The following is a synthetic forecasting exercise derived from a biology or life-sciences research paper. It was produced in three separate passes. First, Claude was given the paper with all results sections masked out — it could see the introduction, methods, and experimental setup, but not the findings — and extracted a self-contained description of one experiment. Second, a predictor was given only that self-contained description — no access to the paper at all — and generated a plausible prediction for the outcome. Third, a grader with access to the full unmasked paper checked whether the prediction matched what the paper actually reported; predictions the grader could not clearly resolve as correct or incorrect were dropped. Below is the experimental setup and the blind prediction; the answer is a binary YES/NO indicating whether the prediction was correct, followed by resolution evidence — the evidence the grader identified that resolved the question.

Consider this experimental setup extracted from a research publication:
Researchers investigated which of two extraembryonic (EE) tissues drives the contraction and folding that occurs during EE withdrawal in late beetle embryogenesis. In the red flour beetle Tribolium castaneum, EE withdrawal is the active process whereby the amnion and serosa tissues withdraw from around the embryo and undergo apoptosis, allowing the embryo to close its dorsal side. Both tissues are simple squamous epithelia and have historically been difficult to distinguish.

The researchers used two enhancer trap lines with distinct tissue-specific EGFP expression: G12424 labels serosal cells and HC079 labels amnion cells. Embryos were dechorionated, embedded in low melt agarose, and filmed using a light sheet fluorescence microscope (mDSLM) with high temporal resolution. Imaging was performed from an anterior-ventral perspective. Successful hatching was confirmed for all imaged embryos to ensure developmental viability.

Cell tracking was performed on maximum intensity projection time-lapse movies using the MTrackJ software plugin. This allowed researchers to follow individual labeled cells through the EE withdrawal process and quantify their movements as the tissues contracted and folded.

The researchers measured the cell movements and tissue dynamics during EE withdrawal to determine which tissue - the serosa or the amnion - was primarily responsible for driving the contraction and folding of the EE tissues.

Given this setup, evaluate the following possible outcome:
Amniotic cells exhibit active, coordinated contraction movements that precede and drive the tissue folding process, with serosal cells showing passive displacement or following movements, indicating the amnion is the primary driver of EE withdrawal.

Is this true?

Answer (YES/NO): NO